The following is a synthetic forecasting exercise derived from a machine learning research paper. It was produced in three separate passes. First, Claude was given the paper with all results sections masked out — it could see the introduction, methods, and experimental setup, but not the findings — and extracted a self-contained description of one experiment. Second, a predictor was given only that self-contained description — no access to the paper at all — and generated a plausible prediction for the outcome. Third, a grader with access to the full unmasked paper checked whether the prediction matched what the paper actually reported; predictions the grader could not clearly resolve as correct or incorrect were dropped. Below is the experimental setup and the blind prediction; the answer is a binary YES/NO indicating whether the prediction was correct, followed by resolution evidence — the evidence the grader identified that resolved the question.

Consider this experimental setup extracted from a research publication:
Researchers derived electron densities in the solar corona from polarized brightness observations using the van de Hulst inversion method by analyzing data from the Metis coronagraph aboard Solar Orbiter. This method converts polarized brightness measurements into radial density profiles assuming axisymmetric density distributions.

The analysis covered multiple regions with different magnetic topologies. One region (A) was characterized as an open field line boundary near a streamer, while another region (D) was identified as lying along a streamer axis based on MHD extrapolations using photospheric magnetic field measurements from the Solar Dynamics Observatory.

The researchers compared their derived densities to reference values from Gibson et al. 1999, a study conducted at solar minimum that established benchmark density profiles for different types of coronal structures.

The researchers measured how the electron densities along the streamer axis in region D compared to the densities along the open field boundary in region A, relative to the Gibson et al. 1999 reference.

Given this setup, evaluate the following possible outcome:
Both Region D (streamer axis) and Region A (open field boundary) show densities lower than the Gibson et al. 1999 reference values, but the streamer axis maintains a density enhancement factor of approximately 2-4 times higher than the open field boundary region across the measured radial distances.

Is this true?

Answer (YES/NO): NO